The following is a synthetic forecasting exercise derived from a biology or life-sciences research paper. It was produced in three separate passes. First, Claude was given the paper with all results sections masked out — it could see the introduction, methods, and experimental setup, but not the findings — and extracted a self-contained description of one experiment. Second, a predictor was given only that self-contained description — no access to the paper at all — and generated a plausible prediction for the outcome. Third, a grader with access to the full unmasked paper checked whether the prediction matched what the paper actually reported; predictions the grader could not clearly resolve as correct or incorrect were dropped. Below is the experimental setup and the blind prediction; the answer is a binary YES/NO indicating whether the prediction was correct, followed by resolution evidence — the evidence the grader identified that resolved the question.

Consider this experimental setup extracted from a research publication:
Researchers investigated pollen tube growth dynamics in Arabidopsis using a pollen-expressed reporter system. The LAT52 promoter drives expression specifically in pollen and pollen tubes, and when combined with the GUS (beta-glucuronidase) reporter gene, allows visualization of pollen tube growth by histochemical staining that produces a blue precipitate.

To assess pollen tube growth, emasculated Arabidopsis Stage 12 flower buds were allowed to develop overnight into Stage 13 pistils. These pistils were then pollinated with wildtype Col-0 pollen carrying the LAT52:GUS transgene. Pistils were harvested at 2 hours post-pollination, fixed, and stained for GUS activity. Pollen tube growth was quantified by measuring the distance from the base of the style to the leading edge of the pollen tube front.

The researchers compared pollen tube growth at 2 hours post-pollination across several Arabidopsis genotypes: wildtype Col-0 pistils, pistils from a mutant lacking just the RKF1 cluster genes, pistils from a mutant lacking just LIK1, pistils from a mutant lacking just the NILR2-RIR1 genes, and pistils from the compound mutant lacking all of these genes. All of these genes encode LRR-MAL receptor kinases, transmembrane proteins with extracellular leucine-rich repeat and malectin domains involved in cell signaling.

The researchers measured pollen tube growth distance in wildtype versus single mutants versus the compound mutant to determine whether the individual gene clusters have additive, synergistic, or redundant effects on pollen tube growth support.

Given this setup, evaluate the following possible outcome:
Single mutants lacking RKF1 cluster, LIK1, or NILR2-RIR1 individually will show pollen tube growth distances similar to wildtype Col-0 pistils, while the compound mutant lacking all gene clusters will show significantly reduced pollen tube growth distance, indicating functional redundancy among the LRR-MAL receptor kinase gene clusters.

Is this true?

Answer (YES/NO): NO